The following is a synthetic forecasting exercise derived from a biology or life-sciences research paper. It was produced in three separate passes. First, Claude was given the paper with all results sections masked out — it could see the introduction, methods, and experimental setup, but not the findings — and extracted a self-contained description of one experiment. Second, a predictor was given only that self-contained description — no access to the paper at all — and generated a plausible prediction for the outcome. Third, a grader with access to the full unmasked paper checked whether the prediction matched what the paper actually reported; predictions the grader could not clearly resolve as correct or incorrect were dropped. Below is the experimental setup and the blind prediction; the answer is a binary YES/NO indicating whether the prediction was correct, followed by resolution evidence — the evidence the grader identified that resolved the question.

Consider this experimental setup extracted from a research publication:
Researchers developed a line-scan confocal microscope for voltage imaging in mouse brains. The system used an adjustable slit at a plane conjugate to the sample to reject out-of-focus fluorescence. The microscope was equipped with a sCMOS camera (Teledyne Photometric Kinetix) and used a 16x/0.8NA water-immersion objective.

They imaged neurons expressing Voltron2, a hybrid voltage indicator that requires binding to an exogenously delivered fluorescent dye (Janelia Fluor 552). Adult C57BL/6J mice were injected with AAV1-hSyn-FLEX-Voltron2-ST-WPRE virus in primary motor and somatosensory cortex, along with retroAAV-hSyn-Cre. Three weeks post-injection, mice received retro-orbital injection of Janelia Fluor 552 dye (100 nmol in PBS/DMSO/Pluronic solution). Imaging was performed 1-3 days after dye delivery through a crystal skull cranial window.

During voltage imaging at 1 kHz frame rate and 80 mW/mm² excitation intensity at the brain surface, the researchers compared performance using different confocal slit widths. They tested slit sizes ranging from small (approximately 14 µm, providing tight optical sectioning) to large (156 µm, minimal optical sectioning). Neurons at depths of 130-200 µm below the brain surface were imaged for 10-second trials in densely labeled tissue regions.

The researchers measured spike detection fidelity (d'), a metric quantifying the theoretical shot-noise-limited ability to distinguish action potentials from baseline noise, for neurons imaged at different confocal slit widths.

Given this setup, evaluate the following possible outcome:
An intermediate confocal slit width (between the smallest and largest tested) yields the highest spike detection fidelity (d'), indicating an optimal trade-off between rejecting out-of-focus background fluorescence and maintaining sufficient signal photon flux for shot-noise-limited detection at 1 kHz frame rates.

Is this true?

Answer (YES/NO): YES